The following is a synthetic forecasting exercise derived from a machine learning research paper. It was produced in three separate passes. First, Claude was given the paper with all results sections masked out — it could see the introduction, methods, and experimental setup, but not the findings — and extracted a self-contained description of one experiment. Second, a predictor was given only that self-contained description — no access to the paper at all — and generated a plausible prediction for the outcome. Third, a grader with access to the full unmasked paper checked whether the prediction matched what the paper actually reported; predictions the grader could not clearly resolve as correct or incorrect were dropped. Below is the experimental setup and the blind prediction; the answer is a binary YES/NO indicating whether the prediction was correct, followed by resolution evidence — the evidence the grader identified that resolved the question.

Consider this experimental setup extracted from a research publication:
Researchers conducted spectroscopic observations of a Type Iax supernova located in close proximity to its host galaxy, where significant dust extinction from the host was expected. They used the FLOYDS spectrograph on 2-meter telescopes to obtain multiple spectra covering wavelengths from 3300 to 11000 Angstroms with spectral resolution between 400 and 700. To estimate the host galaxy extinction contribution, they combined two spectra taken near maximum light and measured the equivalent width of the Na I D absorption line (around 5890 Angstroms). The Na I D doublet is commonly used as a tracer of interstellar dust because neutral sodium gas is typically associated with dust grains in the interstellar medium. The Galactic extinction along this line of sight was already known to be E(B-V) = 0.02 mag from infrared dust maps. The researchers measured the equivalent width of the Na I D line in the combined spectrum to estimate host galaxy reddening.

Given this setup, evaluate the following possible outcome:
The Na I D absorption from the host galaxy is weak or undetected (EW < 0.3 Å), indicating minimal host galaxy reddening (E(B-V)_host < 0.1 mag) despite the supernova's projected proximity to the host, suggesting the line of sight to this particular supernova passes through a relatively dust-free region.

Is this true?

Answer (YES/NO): NO